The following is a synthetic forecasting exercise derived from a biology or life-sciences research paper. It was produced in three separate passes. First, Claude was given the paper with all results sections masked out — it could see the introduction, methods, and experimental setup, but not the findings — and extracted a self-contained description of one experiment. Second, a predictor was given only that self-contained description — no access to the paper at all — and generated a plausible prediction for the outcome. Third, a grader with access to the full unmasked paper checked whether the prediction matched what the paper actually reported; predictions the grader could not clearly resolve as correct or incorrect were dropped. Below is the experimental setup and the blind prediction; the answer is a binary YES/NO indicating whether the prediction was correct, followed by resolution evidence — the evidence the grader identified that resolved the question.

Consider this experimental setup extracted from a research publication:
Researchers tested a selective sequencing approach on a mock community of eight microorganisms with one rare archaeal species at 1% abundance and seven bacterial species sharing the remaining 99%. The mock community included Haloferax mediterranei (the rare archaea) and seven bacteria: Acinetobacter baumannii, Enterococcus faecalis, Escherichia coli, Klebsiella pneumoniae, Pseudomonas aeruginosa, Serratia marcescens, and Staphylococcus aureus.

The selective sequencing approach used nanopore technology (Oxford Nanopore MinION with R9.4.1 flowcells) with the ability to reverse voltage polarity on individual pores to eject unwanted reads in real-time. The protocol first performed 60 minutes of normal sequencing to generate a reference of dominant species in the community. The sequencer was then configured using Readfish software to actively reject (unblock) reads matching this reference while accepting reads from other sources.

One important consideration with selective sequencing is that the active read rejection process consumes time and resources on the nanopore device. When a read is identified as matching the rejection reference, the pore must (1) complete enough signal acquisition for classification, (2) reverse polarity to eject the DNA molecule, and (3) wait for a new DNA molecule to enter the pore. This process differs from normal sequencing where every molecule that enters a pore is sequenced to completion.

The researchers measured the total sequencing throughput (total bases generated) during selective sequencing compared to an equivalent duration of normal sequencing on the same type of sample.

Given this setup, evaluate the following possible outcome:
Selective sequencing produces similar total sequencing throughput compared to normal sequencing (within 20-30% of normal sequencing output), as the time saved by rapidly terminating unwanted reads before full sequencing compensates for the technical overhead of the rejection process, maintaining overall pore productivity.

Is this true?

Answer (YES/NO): NO